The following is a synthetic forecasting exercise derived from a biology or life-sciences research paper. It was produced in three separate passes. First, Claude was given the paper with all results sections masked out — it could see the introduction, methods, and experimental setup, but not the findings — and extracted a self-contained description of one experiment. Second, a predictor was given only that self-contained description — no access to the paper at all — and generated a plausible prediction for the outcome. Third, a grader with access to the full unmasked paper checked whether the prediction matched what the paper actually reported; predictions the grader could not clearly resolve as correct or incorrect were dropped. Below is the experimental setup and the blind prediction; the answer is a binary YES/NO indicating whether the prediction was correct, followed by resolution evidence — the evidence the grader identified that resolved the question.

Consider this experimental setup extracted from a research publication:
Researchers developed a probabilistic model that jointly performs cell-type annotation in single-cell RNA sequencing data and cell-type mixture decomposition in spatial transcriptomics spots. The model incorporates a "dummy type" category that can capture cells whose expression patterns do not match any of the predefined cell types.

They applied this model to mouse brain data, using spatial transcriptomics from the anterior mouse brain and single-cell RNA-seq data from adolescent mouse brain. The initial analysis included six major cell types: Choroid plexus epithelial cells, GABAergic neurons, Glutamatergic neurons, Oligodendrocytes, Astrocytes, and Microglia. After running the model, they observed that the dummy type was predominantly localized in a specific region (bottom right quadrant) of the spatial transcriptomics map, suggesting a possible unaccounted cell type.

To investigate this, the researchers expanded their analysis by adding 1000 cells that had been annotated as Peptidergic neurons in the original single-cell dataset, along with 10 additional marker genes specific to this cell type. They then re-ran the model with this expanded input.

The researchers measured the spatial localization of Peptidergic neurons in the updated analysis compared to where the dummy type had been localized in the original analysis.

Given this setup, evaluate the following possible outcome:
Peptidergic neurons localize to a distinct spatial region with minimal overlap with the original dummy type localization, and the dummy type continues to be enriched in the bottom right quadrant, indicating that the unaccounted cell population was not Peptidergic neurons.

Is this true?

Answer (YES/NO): NO